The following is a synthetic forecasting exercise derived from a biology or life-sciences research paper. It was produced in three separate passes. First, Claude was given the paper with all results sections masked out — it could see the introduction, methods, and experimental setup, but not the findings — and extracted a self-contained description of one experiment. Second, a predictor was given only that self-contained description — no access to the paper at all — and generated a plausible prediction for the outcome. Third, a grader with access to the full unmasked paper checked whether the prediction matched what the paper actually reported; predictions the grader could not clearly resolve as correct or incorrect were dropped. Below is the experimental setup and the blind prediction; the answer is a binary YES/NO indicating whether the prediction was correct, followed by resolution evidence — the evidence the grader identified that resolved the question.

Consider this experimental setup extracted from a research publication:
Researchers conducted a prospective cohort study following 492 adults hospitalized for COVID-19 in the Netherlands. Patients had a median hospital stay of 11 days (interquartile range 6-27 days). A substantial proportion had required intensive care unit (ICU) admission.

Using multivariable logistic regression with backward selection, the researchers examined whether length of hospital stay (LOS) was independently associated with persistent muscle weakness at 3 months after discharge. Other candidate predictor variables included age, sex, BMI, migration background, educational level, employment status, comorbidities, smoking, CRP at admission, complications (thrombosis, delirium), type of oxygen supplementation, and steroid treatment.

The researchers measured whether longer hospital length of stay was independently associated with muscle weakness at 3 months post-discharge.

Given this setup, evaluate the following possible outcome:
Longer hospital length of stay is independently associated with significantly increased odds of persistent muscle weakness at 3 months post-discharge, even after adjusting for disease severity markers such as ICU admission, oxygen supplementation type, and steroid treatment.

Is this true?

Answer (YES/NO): YES